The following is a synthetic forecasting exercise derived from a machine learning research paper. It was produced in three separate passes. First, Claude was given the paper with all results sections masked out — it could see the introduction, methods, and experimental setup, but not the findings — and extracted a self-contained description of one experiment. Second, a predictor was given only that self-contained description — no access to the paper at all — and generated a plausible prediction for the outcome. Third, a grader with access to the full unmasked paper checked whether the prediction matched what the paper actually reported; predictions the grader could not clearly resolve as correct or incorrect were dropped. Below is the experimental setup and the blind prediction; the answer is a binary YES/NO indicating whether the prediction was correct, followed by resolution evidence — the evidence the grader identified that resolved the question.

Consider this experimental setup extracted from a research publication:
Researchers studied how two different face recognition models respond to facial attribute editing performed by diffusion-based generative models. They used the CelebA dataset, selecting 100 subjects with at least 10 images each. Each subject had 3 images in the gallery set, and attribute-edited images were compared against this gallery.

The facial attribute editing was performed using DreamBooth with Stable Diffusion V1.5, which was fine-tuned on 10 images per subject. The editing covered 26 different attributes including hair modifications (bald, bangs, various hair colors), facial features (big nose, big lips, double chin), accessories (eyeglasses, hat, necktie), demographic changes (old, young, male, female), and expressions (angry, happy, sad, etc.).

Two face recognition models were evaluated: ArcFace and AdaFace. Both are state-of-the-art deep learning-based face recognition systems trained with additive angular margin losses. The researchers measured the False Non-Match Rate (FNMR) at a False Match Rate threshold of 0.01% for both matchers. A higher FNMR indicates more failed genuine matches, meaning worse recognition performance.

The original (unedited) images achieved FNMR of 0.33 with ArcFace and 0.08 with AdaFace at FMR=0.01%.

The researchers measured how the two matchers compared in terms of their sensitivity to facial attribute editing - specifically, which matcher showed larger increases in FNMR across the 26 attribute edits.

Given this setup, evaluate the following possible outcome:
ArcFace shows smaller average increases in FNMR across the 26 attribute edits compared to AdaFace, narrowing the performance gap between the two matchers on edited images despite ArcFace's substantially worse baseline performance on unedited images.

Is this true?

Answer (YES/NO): NO